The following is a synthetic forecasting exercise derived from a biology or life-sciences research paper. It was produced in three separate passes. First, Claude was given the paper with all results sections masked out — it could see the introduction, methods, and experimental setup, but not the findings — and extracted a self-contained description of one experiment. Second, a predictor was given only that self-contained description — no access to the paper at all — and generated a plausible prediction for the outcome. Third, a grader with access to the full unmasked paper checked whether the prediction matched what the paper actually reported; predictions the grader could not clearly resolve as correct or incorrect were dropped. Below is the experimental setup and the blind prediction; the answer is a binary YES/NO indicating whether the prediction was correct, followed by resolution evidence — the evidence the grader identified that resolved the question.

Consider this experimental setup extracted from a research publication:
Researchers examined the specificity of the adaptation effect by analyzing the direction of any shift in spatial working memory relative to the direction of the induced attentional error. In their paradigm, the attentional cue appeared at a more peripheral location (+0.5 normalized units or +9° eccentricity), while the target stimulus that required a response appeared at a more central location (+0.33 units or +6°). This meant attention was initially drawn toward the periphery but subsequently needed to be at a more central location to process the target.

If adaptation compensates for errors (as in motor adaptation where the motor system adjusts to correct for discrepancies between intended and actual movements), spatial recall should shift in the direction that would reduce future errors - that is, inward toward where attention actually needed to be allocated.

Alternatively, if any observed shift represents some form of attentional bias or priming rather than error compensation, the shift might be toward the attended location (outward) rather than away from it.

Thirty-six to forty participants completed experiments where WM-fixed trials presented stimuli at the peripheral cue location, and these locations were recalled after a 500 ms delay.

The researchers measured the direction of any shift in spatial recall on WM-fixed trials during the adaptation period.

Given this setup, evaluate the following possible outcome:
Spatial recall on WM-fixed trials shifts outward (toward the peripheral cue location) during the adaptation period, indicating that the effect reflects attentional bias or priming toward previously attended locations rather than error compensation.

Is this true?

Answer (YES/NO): NO